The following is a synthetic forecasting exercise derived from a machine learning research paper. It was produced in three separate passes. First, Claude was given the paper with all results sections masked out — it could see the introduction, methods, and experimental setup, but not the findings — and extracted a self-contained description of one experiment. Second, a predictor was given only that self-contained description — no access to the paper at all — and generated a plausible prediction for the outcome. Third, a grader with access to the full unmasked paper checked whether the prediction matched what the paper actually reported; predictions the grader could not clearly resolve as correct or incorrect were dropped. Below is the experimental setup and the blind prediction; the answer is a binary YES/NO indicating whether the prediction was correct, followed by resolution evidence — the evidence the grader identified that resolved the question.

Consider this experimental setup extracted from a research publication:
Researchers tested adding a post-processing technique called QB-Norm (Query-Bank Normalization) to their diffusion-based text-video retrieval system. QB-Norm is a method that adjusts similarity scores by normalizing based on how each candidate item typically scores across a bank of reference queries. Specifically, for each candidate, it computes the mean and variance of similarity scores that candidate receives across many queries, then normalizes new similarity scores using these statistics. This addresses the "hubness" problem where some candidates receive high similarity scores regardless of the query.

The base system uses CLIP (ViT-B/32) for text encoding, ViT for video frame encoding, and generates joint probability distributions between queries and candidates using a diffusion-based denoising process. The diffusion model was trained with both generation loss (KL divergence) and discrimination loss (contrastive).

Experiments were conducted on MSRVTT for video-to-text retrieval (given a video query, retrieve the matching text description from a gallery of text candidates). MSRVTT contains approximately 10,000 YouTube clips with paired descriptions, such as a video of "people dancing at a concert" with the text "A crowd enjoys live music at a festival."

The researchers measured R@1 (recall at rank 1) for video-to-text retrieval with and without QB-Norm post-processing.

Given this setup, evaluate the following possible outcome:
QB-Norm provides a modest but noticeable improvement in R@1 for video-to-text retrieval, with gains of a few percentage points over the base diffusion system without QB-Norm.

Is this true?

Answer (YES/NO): NO